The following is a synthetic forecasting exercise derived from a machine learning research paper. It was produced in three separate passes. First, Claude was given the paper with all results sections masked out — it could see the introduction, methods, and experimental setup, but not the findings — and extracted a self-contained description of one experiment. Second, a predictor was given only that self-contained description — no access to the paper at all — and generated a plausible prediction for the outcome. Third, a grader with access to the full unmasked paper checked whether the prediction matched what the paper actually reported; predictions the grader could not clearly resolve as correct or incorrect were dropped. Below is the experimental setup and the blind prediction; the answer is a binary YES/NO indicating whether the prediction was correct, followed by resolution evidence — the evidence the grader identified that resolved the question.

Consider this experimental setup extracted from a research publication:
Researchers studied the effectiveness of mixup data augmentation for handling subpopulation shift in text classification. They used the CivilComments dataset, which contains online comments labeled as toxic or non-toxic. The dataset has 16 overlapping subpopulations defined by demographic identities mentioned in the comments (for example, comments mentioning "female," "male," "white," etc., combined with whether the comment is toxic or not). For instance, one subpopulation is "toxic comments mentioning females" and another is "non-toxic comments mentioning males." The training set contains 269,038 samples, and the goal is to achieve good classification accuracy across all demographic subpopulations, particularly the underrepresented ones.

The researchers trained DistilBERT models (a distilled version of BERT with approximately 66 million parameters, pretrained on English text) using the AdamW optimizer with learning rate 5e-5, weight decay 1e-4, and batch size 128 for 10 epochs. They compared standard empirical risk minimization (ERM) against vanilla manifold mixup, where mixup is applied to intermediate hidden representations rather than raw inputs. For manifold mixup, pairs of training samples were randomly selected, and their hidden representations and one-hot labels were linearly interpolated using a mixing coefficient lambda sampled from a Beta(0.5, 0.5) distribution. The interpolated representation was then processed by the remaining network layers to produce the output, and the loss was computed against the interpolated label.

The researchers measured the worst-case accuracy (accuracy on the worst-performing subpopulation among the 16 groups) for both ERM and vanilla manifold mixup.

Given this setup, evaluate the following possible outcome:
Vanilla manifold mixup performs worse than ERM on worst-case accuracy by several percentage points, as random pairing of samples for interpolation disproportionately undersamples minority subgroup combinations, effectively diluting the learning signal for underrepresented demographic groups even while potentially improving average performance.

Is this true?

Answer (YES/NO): NO